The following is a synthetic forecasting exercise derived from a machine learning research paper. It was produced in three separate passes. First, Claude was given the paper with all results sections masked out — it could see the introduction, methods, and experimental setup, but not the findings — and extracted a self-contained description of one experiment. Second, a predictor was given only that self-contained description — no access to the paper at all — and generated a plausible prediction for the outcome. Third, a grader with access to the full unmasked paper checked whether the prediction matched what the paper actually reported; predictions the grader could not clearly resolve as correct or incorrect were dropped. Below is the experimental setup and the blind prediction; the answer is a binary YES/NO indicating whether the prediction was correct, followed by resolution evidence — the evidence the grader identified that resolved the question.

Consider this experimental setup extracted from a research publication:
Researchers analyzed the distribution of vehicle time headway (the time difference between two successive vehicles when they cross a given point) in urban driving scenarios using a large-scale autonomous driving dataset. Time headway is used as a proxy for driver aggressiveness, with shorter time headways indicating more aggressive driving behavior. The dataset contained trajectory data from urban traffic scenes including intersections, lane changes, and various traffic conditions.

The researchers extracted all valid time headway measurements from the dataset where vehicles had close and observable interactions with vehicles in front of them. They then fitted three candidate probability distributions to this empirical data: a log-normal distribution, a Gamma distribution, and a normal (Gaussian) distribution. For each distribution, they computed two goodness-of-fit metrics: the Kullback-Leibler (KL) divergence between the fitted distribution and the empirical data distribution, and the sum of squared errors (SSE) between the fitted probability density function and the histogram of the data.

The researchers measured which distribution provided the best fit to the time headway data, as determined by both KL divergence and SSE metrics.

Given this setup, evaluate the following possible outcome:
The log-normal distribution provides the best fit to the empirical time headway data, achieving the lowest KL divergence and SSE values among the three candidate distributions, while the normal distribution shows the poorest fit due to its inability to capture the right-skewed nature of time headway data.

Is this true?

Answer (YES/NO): NO